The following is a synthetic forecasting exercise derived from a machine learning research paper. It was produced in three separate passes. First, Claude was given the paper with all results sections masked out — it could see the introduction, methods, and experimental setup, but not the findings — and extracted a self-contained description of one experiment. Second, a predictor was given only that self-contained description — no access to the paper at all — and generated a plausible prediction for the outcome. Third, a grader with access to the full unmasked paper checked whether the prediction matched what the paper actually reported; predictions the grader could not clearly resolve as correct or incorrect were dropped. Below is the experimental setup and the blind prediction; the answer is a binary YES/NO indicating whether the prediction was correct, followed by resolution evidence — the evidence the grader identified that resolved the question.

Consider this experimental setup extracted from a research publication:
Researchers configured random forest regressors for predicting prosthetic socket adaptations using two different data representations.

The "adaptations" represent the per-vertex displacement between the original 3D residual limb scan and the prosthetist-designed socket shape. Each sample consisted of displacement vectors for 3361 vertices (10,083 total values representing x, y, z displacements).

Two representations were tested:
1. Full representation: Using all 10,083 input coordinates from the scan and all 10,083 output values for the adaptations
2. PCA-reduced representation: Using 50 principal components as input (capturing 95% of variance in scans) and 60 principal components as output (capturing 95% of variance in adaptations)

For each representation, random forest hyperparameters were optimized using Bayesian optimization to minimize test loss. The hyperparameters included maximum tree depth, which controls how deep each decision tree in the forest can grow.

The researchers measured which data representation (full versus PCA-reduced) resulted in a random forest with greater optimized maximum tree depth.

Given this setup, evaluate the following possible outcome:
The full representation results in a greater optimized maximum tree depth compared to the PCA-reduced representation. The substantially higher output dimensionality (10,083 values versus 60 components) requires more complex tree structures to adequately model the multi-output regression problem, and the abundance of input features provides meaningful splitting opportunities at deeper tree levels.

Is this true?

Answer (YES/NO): NO